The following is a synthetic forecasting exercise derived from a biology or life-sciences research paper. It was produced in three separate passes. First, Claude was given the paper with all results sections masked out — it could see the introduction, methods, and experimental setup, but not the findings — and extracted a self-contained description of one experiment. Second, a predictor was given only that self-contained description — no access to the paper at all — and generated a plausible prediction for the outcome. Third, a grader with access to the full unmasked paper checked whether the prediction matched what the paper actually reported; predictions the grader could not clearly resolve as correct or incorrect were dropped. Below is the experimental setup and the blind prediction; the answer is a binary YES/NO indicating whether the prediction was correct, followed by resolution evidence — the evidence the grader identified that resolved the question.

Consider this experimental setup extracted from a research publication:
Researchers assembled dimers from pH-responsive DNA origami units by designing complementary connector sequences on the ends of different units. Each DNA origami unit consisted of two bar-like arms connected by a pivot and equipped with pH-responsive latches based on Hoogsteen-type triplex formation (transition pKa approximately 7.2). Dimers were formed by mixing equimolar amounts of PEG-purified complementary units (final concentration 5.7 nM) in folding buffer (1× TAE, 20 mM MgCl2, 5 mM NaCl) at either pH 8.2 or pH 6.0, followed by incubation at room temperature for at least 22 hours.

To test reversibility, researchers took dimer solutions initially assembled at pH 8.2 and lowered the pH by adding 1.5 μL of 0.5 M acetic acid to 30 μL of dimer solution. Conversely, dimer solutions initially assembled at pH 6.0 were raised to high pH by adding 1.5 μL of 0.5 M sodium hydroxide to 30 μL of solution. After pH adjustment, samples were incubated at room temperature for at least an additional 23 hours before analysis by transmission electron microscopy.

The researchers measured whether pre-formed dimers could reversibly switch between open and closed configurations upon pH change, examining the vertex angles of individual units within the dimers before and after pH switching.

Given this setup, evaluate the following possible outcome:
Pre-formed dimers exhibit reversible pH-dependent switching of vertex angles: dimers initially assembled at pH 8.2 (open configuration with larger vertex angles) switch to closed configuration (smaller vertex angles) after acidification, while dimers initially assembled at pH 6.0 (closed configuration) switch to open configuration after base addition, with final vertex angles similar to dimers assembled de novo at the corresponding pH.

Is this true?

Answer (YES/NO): YES